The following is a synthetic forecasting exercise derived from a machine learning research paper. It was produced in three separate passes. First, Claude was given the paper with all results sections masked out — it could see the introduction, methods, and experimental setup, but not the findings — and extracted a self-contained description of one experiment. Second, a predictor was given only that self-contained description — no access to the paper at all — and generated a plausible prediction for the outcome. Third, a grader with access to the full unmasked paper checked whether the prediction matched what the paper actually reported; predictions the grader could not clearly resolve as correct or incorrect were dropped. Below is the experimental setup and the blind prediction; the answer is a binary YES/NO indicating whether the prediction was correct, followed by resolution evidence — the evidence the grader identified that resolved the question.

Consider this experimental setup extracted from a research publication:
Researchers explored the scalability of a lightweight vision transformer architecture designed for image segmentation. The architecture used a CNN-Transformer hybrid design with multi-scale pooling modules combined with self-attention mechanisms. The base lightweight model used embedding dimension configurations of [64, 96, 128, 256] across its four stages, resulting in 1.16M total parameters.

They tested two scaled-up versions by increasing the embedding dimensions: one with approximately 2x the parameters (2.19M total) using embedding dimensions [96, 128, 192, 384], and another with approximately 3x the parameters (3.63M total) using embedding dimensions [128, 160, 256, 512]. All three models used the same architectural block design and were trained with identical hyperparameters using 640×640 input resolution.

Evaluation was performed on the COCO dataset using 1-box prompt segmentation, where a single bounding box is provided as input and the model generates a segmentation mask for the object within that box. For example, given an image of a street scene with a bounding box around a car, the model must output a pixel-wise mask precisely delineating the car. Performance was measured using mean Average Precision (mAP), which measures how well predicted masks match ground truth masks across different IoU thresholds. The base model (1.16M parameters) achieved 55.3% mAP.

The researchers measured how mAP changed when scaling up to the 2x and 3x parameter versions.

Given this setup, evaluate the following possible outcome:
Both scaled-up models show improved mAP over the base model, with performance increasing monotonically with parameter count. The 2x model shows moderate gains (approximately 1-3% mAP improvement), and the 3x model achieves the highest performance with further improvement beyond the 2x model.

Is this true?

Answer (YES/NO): YES